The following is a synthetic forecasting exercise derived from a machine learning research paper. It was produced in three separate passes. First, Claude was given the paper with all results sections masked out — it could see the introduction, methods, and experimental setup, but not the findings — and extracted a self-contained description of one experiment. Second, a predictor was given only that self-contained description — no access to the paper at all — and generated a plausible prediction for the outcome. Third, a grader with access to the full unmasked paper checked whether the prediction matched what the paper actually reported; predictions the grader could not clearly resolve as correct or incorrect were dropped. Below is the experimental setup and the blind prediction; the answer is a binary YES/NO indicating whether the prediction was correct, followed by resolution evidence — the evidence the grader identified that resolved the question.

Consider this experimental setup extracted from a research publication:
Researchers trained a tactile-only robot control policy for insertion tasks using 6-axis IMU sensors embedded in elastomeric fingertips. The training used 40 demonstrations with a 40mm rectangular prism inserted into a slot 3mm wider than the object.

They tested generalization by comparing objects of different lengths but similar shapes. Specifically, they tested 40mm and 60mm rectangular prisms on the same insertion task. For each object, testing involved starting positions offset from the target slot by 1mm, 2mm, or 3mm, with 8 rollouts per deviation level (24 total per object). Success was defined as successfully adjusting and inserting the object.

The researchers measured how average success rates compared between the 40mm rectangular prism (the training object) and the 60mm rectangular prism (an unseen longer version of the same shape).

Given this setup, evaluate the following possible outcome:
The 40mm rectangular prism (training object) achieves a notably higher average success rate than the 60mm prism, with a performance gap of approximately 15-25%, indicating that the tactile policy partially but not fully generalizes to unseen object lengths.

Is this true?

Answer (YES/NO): YES